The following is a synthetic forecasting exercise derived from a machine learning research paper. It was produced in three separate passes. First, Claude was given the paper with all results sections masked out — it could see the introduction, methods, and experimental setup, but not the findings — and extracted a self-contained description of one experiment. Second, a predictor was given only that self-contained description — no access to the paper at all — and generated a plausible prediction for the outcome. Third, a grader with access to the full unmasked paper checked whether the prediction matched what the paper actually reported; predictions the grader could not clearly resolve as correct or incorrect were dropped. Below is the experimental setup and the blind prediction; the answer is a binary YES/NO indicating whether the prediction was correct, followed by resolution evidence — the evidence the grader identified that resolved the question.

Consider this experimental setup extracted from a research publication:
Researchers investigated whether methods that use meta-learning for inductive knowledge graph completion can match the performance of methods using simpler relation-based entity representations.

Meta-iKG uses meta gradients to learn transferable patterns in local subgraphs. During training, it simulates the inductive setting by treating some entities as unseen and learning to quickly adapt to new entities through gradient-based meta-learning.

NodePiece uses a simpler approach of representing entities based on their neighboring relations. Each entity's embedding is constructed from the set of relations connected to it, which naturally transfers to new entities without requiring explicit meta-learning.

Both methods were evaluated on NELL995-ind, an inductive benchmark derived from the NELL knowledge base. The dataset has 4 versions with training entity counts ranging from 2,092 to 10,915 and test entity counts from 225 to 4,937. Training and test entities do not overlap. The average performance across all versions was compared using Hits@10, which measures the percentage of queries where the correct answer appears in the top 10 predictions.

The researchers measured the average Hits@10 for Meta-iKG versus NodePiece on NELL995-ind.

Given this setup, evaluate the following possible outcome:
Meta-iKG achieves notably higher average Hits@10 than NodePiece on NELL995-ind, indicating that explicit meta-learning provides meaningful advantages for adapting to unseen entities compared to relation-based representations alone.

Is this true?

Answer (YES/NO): NO